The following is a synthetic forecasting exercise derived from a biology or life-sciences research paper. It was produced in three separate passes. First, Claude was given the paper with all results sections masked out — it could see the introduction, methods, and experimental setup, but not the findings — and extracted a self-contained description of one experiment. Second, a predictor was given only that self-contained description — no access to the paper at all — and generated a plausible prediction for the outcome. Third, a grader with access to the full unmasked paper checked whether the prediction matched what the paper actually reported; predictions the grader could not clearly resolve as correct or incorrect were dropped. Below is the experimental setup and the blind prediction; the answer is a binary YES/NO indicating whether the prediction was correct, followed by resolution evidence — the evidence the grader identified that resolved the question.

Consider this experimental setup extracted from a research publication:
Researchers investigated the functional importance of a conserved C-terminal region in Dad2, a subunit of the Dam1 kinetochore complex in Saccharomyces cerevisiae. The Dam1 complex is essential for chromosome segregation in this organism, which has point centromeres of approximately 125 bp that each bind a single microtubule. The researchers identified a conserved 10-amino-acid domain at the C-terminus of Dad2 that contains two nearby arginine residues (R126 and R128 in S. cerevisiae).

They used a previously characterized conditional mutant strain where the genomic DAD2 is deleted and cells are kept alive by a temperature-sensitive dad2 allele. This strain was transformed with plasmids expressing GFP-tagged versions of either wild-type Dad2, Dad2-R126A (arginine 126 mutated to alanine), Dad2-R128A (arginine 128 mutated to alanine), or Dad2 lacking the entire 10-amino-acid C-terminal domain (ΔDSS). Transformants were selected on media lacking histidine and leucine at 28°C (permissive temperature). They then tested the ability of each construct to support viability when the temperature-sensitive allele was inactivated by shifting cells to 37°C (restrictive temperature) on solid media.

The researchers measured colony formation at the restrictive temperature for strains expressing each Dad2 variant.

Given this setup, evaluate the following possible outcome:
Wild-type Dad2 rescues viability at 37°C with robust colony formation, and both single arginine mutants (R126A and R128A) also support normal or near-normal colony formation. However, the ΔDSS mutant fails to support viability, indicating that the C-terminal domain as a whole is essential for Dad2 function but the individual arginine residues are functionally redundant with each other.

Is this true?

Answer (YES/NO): NO